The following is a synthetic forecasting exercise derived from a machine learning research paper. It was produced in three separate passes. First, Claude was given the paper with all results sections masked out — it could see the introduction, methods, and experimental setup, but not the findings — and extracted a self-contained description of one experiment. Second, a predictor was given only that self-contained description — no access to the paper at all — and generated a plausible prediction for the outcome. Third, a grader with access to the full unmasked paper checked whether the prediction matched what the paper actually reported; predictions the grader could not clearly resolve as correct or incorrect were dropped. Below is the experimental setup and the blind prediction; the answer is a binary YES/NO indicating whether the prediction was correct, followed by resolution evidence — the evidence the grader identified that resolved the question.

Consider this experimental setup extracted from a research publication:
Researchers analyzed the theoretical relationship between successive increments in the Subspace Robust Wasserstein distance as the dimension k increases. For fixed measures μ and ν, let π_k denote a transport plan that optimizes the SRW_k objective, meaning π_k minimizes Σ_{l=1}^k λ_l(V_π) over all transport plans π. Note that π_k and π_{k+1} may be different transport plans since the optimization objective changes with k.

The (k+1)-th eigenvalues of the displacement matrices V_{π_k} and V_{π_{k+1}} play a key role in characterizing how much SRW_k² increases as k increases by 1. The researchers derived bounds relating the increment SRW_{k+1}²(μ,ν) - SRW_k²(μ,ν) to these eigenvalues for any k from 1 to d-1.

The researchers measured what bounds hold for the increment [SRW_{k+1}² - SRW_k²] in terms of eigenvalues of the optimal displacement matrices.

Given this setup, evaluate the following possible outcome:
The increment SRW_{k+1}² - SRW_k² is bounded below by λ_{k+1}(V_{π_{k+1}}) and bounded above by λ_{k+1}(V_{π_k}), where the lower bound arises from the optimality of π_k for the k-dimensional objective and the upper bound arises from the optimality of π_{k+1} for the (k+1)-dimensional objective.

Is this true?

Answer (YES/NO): YES